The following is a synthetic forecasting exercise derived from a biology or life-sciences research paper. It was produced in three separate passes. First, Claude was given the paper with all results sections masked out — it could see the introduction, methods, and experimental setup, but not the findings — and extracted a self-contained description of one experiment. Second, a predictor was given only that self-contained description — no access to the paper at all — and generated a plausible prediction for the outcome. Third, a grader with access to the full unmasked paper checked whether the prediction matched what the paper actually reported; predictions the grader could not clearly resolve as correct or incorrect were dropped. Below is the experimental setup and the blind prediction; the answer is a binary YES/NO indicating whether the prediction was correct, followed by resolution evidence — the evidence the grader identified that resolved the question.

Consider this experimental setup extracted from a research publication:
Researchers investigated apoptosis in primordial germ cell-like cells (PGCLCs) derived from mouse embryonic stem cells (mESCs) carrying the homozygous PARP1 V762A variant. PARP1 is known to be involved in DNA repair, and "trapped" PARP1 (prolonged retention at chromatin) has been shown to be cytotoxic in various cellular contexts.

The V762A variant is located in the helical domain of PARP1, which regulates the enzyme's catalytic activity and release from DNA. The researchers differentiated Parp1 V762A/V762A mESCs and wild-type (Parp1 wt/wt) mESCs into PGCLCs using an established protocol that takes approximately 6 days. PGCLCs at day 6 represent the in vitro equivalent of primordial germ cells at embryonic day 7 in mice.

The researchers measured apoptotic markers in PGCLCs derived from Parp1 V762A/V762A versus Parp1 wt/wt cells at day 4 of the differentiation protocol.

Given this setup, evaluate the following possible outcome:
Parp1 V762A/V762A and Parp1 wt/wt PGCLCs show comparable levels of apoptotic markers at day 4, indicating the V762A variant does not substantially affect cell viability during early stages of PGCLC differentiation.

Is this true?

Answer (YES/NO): NO